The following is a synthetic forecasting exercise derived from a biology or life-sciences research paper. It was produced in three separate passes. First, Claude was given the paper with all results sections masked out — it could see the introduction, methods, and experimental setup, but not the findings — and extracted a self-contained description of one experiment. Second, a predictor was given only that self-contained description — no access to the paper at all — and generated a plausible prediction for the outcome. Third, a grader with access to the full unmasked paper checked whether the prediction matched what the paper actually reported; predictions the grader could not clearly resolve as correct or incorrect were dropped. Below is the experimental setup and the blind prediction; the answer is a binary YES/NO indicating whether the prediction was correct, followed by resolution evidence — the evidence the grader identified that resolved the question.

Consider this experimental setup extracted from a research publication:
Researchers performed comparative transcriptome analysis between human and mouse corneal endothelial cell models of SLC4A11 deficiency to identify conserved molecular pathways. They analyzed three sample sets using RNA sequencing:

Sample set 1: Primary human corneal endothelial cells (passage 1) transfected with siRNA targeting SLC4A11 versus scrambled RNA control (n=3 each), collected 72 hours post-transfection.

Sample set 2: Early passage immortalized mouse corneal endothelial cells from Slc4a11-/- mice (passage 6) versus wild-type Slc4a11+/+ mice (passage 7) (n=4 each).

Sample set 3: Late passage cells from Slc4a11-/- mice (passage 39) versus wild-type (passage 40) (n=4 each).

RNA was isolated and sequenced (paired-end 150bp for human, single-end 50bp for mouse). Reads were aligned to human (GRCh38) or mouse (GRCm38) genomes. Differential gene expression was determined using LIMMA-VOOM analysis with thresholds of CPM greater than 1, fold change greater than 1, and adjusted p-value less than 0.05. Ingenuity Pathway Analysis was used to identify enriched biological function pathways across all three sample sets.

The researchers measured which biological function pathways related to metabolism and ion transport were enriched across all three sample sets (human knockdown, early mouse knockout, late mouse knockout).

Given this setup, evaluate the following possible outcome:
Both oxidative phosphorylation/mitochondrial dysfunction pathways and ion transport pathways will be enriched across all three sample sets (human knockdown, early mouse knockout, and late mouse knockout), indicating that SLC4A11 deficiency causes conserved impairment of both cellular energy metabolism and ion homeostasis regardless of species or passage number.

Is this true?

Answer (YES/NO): YES